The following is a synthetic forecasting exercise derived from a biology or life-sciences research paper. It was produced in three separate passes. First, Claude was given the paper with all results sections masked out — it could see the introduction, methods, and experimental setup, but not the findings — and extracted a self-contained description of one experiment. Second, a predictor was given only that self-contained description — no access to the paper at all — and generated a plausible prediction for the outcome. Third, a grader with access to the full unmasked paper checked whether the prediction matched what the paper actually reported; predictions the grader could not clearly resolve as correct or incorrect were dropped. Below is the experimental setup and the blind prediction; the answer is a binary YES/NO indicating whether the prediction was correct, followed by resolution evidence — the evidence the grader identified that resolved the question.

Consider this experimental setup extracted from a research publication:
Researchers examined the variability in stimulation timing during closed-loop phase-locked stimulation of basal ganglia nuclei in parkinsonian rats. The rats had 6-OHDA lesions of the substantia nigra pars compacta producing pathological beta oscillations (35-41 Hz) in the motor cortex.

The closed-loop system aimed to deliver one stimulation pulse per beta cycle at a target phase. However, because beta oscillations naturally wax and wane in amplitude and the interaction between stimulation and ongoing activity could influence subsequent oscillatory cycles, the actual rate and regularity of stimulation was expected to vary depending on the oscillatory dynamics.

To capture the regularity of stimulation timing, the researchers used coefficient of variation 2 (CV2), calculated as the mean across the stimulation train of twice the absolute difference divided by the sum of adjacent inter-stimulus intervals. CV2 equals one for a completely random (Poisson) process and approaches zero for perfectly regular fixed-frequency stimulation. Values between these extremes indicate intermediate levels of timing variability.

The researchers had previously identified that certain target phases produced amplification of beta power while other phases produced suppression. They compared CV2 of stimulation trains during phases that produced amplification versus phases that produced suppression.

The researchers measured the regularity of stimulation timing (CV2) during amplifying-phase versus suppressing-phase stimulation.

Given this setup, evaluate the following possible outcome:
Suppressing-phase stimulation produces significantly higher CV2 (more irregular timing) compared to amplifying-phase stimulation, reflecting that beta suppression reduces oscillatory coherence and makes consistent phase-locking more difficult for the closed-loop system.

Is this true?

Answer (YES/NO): YES